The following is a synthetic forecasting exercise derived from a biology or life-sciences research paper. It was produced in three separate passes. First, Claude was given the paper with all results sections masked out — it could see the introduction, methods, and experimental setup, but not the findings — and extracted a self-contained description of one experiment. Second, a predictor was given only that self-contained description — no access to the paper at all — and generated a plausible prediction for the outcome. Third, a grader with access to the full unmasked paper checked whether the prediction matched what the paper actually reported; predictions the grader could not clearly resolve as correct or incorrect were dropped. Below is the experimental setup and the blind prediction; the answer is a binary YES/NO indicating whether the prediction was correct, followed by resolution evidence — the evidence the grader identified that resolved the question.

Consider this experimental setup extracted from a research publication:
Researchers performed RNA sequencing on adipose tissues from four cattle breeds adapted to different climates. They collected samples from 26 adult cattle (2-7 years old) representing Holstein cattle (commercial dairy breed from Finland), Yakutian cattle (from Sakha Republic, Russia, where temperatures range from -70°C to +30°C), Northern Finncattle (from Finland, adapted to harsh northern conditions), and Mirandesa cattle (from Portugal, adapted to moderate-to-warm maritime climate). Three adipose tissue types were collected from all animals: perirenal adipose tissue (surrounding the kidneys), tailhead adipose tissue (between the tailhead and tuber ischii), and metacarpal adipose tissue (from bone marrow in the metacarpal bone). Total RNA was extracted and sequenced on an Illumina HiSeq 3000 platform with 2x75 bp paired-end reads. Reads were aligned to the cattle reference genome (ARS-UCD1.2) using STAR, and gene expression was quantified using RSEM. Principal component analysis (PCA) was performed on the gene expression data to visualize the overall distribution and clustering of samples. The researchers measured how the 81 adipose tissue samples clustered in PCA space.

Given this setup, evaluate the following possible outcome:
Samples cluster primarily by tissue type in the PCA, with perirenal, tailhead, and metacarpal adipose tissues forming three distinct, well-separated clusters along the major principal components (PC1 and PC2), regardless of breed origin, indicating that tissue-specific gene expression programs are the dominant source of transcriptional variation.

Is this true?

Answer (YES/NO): NO